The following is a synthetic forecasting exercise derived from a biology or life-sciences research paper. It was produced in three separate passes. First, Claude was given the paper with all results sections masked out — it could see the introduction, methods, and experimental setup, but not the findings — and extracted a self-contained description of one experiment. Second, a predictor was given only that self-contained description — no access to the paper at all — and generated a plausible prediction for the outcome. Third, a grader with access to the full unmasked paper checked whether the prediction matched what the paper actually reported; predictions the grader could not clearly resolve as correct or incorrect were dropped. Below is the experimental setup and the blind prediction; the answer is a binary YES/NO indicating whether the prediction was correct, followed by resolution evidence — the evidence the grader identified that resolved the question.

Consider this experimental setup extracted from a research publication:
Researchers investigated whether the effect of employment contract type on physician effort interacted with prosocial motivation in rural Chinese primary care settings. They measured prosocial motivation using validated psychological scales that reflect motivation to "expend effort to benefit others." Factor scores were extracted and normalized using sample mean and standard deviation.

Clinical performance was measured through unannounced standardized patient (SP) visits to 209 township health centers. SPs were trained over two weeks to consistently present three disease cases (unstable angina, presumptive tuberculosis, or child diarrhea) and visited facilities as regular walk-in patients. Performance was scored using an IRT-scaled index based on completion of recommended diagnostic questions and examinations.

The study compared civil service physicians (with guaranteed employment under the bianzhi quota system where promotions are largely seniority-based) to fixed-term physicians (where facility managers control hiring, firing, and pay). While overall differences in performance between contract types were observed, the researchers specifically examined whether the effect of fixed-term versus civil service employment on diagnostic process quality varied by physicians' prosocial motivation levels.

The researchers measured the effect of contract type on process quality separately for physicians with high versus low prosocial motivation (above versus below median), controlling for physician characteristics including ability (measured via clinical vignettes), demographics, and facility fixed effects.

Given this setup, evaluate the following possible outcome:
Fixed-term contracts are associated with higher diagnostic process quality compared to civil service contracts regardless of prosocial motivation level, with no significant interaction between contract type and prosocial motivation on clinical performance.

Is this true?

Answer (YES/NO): NO